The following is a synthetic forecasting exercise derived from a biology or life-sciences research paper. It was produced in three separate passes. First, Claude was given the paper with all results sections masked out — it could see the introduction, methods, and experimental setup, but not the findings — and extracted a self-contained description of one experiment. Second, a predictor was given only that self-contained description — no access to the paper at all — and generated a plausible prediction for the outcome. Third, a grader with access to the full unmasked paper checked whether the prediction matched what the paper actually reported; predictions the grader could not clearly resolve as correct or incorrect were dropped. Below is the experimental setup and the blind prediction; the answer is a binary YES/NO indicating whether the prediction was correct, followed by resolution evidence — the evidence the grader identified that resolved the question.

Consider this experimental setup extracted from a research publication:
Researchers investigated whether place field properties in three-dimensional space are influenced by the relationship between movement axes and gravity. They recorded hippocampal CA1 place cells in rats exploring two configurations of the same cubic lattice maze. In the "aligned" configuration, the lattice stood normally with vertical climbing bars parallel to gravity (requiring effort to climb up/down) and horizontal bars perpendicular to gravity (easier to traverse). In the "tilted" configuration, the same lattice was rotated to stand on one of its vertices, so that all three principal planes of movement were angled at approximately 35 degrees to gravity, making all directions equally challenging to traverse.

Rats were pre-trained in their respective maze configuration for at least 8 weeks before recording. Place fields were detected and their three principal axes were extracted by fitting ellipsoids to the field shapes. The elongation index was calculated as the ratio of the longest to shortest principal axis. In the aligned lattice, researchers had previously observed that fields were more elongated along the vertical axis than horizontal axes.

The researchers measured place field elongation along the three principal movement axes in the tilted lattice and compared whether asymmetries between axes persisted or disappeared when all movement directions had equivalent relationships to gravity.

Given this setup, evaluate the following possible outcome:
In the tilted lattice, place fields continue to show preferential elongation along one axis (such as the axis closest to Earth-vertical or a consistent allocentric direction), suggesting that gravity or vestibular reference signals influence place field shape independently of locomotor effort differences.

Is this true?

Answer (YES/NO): NO